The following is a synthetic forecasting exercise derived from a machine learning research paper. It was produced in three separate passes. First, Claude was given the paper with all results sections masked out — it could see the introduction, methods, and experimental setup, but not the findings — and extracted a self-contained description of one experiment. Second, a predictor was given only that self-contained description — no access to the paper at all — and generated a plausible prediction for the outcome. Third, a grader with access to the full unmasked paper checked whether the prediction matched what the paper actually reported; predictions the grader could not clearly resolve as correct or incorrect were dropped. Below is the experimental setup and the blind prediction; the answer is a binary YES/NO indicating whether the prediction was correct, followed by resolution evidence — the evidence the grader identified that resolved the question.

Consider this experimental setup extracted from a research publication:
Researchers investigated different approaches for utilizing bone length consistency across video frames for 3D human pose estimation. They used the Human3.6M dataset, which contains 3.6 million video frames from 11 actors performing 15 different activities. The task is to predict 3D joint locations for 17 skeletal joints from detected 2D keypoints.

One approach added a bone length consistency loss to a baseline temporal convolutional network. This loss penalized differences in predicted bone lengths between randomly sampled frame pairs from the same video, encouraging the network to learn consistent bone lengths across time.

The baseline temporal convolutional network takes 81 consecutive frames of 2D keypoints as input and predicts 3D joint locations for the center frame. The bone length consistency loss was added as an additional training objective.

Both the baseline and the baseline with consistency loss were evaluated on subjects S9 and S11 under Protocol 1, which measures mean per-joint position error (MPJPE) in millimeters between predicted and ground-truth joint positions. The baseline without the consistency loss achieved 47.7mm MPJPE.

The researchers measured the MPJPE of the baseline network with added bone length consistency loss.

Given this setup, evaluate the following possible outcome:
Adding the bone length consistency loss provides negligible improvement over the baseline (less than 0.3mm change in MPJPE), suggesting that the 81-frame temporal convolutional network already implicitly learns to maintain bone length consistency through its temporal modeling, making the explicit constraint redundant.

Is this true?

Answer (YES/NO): YES